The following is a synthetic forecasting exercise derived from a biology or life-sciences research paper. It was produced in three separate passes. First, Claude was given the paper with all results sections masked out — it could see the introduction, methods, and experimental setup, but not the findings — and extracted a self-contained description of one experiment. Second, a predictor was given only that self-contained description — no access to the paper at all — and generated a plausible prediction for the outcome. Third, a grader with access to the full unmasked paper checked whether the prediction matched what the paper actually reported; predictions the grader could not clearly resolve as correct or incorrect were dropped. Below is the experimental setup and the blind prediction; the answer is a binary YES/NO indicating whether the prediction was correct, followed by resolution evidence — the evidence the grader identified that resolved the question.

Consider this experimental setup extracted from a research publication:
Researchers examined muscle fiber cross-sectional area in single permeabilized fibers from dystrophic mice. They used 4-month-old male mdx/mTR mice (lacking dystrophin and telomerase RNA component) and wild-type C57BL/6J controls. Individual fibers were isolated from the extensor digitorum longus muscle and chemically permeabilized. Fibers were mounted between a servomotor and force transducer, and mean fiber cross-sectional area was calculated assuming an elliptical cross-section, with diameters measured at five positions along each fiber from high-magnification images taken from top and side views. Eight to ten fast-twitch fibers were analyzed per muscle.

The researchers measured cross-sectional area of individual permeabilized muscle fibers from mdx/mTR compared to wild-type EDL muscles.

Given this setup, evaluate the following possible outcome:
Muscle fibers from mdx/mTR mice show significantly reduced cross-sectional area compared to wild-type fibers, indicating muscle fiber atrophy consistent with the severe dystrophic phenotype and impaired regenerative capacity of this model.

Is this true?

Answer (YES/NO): NO